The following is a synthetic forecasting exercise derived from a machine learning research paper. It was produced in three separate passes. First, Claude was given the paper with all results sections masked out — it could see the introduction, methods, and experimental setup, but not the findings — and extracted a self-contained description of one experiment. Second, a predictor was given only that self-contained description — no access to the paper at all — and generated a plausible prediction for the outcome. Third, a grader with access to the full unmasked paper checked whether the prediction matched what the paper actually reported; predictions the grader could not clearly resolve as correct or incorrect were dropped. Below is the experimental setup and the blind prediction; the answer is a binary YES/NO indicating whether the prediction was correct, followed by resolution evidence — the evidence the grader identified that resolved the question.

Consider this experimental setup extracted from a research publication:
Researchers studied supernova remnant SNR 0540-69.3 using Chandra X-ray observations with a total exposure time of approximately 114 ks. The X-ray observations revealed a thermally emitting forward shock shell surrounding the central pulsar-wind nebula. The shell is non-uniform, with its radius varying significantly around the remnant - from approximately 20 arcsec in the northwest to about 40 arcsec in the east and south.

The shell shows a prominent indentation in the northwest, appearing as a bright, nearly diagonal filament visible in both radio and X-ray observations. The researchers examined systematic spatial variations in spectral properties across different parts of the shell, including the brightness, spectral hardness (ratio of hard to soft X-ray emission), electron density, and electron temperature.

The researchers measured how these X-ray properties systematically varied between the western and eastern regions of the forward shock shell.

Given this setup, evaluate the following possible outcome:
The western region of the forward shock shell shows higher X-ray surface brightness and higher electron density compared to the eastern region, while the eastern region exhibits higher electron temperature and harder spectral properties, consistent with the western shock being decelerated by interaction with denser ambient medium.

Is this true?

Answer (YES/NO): YES